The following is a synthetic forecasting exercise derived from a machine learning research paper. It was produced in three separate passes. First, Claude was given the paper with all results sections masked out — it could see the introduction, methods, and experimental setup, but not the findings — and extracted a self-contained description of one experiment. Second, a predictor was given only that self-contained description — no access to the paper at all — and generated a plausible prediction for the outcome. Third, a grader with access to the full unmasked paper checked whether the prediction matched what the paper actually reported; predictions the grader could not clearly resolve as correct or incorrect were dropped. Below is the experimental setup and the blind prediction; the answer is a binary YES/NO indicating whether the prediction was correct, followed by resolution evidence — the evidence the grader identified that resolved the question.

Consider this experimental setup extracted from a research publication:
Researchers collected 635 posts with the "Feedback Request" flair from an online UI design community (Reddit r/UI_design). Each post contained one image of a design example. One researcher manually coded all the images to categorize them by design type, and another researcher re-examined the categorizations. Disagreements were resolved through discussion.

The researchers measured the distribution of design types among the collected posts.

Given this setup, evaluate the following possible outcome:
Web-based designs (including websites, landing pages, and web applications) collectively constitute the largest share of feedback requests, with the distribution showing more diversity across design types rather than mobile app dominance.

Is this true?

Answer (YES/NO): NO